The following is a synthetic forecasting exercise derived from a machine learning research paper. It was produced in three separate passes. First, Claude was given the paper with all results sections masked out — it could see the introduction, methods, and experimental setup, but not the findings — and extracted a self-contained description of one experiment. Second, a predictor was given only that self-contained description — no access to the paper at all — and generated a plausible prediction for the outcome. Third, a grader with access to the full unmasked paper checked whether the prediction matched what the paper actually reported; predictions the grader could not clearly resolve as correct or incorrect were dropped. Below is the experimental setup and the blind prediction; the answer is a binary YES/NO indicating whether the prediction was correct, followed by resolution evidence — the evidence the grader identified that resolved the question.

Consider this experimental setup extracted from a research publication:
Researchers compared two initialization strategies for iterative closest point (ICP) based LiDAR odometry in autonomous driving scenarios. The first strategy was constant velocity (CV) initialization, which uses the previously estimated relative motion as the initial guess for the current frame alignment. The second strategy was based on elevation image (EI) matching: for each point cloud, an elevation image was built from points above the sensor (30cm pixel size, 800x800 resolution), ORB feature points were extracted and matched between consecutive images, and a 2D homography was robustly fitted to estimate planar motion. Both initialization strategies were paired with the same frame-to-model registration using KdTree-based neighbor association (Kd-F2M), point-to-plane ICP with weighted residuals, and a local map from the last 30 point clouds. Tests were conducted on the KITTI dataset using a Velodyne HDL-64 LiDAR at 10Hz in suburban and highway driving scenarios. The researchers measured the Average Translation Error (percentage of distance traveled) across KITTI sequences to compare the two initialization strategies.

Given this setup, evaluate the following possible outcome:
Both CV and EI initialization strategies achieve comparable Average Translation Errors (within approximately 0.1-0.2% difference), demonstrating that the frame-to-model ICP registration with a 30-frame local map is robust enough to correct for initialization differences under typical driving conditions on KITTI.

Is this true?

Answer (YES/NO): NO